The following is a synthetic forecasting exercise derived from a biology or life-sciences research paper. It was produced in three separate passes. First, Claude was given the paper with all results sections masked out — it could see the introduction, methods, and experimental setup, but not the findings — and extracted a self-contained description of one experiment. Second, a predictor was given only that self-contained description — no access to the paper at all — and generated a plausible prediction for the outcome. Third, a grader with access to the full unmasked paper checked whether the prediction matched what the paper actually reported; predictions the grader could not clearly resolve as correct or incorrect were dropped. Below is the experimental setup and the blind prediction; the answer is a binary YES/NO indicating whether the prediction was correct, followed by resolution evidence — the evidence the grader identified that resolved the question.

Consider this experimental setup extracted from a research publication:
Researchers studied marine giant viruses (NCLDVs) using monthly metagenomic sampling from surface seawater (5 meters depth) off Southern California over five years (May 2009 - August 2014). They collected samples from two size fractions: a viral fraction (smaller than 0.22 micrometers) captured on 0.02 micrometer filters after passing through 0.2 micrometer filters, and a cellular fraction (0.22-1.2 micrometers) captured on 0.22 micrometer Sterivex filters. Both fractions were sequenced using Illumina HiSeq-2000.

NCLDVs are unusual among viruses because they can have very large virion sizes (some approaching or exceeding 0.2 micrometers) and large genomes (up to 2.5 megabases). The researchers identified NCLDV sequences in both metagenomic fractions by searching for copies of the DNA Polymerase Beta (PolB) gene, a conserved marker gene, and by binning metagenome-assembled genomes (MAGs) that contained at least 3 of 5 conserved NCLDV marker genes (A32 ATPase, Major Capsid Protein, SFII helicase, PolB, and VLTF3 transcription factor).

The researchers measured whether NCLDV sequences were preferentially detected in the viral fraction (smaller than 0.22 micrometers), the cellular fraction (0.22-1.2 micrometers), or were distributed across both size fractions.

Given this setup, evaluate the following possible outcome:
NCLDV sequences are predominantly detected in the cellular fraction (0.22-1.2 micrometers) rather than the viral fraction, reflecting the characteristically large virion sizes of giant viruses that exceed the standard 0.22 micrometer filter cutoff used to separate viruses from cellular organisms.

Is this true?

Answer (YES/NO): NO